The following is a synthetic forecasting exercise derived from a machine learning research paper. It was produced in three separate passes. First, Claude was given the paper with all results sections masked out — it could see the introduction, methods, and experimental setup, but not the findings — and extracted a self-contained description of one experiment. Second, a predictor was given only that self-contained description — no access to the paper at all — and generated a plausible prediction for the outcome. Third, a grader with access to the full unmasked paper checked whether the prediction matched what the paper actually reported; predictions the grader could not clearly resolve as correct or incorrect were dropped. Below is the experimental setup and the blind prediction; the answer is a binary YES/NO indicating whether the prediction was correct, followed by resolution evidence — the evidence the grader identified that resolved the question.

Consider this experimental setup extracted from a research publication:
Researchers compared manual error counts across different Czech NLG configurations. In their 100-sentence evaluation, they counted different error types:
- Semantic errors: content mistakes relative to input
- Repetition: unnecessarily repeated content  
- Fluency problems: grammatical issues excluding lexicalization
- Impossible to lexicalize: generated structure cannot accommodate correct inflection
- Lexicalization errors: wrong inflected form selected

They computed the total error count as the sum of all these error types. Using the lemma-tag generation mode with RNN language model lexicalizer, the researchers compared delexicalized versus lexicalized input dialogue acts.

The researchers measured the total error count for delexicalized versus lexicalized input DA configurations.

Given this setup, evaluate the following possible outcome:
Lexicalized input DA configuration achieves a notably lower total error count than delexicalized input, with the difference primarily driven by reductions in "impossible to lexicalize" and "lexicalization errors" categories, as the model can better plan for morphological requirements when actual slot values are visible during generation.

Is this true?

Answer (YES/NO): NO